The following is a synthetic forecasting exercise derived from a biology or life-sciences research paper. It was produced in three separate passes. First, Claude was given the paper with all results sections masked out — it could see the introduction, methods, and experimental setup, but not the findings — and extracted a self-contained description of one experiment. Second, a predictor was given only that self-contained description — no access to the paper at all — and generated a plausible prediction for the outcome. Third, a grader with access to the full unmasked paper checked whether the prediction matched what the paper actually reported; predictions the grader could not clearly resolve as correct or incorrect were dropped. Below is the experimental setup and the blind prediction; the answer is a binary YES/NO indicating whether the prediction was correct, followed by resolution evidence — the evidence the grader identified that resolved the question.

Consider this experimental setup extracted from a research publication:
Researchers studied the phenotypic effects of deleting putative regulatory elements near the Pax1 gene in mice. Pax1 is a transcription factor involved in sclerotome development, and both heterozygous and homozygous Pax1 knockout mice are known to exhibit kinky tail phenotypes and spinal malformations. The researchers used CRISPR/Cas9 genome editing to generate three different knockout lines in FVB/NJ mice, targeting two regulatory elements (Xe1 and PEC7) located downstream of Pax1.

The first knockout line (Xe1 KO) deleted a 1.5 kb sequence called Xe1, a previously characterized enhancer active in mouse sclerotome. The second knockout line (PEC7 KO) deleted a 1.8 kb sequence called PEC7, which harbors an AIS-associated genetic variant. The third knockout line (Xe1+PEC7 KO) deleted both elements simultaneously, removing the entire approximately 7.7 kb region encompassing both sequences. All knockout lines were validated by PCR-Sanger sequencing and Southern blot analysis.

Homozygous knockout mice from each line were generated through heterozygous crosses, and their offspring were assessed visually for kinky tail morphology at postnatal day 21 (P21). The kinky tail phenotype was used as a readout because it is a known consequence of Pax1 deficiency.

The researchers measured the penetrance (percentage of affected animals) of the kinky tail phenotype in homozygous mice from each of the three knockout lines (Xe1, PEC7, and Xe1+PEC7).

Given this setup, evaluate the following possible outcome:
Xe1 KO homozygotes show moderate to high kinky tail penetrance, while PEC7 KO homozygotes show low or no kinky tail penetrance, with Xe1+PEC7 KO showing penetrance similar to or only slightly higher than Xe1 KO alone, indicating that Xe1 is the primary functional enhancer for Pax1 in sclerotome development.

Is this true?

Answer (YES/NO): NO